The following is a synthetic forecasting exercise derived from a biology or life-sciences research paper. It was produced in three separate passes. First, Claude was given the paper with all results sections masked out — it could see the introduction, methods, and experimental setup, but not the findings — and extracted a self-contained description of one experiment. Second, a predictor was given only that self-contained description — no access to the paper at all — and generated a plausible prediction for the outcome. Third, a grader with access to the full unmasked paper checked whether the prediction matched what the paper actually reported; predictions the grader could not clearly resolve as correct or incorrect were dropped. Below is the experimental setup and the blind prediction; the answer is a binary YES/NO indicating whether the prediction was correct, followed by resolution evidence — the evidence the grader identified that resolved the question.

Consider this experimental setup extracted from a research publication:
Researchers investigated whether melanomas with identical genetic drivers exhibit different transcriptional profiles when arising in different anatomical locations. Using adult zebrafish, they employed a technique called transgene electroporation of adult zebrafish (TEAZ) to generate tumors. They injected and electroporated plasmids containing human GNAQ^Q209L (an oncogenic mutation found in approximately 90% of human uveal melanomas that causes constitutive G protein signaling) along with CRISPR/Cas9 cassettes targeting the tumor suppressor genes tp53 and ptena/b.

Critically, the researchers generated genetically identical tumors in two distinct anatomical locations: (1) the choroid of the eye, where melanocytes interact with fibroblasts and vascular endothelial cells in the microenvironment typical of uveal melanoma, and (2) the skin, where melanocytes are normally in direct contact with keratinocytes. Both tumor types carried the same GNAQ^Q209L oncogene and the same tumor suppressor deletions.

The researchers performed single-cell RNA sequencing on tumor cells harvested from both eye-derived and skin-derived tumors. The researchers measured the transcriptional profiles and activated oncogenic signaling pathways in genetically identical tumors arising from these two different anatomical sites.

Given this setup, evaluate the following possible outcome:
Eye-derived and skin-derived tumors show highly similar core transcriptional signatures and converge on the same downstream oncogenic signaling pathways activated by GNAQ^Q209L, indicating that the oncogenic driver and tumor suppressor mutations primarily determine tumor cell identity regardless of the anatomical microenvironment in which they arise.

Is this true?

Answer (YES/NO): NO